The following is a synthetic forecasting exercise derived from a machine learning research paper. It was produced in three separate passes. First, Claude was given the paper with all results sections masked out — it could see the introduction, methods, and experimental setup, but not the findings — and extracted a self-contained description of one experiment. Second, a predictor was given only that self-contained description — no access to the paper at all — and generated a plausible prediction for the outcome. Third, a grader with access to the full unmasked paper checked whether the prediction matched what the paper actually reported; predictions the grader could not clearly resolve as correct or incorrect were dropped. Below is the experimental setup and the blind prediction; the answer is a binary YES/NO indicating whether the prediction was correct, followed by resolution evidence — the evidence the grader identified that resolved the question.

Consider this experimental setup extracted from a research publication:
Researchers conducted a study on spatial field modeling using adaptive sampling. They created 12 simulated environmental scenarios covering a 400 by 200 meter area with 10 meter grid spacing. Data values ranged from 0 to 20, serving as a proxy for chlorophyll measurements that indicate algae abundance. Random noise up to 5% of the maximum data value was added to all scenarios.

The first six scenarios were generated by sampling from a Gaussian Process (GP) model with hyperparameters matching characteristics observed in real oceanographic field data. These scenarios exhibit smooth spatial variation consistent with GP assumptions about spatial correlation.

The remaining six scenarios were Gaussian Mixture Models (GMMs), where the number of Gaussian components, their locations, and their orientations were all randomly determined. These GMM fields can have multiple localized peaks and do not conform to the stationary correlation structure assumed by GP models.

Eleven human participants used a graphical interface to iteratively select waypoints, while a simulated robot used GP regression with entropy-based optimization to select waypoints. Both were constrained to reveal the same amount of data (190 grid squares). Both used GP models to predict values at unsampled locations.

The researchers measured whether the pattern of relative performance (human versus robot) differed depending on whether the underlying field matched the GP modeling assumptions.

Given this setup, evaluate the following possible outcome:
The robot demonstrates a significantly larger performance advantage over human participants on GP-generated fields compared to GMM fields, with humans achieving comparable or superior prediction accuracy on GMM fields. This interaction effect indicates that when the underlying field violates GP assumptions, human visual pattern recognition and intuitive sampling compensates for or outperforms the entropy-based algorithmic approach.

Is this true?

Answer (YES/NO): NO